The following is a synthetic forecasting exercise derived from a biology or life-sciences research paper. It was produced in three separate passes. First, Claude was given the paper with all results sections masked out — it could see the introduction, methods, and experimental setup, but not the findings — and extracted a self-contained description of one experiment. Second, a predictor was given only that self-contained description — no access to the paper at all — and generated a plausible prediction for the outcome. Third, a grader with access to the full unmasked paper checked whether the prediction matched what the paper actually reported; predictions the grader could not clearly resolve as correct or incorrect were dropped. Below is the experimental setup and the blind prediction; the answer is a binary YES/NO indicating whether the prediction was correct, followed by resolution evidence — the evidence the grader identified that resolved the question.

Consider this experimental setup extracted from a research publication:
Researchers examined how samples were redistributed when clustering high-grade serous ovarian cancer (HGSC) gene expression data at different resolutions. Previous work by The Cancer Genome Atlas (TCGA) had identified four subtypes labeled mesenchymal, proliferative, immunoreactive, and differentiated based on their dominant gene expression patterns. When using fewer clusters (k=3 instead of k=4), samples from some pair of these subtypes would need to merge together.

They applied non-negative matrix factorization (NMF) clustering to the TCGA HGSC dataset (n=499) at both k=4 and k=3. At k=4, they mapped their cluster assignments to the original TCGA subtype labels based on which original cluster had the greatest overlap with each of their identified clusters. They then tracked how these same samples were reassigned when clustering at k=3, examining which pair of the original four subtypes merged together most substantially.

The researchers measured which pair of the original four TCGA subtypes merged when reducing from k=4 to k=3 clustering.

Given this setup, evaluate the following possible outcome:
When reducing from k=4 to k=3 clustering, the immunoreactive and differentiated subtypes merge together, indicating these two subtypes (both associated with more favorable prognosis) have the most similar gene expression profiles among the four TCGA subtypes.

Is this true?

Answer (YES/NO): YES